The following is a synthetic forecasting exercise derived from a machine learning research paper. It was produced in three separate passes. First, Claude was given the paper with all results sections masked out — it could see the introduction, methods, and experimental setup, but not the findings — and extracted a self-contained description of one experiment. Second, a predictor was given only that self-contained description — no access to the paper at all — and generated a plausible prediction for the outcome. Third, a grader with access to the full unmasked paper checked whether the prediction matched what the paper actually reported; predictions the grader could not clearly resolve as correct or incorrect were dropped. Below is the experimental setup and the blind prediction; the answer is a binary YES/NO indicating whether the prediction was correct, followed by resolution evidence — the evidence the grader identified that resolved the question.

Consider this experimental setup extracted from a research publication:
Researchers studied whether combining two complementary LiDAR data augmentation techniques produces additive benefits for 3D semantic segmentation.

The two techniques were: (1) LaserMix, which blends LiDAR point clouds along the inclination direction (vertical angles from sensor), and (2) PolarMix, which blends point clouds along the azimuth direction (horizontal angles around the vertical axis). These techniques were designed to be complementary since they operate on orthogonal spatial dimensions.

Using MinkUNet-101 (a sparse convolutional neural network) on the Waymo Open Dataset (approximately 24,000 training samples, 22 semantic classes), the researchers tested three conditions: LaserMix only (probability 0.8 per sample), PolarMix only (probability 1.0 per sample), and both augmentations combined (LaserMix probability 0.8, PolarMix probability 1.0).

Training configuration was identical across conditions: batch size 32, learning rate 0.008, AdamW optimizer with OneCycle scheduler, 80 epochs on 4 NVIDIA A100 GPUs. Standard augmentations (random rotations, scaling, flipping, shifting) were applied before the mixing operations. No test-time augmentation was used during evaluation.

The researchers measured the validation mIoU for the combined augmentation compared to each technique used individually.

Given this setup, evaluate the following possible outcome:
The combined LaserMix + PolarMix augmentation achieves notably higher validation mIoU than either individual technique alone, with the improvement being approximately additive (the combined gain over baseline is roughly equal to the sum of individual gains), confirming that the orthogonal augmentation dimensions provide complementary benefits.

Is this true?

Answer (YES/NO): NO